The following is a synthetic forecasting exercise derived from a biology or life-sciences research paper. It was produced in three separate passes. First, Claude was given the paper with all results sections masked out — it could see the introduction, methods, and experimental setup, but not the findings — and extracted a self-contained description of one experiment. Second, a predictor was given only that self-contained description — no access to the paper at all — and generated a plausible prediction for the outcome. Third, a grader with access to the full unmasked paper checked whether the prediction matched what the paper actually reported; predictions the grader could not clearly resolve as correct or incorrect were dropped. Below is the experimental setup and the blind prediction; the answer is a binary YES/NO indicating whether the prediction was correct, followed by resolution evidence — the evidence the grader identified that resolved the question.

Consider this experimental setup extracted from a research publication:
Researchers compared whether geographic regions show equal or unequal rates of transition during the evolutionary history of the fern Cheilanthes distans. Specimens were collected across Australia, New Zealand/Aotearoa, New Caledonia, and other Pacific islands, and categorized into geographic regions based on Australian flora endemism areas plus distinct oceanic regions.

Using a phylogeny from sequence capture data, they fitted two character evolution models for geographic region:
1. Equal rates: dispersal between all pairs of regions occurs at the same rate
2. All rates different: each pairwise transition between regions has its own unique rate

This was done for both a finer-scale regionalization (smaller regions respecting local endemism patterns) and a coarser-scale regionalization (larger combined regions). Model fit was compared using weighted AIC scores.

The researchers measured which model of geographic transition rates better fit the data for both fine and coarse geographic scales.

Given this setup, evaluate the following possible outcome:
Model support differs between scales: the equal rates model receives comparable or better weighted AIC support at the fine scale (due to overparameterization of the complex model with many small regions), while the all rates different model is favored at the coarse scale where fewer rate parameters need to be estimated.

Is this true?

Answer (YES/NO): NO